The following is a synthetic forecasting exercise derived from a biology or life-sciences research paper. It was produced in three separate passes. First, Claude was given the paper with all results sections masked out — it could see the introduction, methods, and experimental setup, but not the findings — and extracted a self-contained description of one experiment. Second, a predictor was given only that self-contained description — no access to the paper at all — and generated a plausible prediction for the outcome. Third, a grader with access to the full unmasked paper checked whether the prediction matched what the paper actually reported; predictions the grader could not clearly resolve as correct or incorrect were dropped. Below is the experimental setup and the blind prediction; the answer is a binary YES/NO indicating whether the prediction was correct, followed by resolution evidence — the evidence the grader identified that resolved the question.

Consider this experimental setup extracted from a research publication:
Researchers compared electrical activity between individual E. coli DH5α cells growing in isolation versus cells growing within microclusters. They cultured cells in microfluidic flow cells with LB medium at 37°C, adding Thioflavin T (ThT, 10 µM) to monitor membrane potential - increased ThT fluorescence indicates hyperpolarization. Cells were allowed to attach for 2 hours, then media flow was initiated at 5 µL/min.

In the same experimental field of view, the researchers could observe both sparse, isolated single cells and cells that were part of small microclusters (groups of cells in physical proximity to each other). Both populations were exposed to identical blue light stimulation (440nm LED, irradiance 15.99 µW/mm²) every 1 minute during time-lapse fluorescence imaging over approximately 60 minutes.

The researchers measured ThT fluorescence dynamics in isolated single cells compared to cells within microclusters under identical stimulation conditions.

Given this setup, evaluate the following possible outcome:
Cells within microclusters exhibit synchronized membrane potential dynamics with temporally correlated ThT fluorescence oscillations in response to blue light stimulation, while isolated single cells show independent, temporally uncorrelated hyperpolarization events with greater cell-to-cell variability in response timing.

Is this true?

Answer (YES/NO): YES